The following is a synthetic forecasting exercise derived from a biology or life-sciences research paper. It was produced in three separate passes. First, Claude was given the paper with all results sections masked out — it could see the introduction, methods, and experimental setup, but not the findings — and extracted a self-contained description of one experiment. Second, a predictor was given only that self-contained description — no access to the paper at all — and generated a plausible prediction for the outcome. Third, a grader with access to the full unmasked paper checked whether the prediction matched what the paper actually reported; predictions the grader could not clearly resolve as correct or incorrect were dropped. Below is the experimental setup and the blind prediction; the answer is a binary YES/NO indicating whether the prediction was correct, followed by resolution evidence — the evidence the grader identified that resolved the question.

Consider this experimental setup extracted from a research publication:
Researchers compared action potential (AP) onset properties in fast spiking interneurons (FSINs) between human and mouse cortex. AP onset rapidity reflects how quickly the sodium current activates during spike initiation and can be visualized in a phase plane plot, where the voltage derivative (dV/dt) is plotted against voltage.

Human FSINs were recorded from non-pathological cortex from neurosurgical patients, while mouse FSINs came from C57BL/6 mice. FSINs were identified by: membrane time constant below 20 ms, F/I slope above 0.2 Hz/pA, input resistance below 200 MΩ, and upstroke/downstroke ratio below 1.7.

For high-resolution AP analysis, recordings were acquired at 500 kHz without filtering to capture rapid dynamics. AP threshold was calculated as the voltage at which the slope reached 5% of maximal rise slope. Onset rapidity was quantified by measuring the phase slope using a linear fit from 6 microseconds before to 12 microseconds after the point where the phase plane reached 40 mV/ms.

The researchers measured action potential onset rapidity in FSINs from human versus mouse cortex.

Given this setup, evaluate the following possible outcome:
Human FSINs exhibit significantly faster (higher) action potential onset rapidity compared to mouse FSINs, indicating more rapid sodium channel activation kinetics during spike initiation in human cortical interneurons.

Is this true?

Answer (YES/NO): NO